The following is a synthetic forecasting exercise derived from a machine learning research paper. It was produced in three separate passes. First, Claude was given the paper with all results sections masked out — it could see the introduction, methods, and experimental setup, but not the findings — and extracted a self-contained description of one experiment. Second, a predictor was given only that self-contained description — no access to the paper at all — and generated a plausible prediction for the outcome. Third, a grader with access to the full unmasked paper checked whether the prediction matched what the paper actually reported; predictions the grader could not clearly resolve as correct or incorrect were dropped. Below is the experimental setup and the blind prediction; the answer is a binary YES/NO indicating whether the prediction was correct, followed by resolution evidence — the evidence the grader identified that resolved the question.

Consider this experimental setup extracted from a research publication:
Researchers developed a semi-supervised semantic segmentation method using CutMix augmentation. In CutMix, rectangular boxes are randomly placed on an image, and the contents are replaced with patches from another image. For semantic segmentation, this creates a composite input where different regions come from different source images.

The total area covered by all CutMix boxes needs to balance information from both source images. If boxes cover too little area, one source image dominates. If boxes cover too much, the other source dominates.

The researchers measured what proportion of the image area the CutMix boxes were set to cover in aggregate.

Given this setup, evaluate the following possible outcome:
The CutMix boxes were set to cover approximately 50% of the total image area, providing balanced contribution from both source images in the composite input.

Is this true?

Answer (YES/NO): YES